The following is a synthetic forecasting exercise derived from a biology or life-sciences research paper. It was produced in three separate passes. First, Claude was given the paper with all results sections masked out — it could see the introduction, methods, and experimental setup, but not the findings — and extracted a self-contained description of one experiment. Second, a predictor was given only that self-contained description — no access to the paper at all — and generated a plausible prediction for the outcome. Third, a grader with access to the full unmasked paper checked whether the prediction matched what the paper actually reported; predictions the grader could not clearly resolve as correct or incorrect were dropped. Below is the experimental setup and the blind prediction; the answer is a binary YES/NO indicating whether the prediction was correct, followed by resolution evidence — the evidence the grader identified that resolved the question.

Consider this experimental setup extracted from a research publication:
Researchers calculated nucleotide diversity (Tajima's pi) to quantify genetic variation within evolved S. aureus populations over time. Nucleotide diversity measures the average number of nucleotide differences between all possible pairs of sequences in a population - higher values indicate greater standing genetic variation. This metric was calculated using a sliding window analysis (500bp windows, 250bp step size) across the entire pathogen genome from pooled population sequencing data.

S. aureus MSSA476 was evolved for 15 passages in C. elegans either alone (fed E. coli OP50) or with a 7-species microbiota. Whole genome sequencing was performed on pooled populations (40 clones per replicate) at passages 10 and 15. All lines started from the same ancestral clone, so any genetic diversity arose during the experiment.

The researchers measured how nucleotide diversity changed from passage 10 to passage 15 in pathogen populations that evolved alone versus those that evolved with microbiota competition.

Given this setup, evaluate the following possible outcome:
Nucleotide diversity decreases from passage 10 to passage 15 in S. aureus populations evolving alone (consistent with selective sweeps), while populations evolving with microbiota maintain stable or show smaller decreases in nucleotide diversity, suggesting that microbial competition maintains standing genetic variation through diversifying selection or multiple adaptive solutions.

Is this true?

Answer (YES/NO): NO